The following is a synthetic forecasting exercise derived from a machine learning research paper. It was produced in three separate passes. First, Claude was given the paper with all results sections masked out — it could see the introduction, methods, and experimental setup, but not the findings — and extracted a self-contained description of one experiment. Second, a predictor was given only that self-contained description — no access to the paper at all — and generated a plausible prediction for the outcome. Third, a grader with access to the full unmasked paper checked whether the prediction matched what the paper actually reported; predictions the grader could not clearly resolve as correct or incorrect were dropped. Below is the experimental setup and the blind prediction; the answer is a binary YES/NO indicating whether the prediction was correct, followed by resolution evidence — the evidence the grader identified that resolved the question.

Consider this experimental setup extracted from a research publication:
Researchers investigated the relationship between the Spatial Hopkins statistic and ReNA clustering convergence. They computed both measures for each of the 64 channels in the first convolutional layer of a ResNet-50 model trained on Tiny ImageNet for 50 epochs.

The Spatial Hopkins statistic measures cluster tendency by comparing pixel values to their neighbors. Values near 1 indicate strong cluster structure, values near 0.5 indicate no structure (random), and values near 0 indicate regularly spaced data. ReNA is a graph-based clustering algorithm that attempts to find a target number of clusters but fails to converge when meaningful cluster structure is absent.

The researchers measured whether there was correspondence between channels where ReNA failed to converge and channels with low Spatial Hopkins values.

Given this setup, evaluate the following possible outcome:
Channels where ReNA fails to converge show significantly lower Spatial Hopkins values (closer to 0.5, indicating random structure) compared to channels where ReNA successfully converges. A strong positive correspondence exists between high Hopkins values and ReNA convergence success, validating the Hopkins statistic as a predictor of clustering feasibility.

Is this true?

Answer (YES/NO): NO